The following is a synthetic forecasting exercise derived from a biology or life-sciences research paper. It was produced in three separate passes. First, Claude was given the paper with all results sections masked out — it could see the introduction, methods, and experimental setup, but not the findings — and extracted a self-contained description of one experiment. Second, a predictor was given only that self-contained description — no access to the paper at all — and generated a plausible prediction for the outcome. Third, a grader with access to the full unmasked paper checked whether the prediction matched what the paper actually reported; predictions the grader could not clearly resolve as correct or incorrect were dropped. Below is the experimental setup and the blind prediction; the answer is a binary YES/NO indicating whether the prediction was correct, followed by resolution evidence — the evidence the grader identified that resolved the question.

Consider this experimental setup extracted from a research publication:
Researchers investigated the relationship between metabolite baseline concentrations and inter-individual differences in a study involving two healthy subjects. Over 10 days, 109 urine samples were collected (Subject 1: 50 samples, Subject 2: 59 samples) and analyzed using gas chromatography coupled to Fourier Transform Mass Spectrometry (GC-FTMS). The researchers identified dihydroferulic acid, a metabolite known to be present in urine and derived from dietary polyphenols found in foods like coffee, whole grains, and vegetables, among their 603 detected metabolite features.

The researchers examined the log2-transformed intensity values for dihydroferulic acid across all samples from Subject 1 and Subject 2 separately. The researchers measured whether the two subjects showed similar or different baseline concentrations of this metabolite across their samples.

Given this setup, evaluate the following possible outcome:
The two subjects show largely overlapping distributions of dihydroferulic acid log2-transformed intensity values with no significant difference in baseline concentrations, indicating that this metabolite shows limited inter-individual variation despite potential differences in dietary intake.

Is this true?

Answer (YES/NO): NO